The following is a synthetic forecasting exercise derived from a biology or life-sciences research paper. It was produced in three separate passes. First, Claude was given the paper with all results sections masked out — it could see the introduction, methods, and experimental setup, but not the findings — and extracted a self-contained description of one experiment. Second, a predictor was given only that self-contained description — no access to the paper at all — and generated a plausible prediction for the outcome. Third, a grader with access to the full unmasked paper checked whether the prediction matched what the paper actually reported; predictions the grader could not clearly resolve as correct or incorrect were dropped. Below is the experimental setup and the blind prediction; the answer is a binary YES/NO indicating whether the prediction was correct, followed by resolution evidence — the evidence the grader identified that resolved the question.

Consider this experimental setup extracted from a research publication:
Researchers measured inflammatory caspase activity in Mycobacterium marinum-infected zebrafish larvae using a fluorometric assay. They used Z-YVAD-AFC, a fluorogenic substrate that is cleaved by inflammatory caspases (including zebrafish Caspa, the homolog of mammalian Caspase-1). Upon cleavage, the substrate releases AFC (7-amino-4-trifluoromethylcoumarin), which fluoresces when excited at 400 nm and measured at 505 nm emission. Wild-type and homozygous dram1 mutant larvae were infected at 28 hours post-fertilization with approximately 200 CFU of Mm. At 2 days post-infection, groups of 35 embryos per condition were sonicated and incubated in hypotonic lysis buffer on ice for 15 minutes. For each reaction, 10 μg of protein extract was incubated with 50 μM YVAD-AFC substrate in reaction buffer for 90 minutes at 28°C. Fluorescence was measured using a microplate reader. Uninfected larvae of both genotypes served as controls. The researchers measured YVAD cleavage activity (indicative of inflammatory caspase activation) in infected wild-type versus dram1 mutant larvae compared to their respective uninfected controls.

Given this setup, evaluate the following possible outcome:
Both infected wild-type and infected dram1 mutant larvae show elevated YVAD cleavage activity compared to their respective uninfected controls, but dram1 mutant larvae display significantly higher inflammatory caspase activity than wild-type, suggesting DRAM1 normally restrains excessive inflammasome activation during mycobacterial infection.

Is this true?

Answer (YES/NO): NO